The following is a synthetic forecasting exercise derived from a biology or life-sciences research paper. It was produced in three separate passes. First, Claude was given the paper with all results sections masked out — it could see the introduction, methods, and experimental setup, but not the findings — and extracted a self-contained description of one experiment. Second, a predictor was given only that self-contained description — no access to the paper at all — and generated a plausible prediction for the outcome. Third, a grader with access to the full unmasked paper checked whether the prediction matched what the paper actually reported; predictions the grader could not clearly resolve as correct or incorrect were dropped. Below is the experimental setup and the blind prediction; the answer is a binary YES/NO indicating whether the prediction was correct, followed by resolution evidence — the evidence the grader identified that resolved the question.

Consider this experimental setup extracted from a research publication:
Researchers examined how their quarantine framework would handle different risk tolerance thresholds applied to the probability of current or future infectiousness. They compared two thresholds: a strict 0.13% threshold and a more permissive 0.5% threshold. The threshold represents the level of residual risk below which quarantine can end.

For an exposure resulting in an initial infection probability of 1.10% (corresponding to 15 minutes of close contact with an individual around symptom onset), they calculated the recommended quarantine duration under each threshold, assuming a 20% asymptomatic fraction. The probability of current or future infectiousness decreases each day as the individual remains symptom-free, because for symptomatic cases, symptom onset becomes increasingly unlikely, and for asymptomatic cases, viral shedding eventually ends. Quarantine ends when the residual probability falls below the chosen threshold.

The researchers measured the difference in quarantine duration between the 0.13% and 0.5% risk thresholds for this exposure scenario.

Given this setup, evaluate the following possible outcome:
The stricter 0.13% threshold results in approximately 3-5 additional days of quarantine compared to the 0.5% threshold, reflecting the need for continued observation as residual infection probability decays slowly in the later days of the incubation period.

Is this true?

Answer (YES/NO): NO